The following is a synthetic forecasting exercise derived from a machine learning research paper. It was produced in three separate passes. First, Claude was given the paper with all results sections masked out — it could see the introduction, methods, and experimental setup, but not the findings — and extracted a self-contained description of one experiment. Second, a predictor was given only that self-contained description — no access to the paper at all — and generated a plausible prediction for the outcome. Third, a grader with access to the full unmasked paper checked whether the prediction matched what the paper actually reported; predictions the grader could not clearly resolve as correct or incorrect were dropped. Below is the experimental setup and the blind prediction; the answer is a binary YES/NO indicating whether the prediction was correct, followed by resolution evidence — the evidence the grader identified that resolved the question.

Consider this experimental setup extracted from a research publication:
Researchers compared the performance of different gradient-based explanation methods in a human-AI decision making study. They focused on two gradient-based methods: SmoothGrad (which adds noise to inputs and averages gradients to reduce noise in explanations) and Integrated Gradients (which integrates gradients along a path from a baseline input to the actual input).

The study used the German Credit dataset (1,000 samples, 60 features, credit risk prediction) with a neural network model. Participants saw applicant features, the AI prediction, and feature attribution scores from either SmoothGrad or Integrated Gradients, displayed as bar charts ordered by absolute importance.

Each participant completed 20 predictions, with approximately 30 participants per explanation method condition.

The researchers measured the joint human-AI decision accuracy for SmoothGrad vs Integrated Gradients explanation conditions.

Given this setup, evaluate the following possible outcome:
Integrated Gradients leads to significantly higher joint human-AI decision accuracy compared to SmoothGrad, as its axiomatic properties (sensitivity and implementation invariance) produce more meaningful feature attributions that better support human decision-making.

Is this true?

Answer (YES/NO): YES